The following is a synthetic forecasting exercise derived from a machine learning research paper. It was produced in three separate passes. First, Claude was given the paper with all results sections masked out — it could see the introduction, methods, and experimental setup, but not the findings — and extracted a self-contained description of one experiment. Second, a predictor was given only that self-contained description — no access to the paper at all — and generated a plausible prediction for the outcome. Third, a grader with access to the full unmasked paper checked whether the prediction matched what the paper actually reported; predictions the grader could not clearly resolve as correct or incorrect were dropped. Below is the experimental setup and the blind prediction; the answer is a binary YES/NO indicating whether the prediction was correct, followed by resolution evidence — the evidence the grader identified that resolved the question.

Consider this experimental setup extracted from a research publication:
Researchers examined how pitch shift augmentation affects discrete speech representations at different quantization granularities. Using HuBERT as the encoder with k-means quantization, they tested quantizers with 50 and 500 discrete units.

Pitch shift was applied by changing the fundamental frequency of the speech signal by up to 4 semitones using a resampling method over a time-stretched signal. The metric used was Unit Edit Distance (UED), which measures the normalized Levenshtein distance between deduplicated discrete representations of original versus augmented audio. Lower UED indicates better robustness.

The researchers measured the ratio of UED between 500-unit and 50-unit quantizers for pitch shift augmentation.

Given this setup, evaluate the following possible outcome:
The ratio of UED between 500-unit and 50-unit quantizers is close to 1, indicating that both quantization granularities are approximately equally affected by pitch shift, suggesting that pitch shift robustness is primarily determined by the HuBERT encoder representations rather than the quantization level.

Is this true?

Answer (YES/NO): NO